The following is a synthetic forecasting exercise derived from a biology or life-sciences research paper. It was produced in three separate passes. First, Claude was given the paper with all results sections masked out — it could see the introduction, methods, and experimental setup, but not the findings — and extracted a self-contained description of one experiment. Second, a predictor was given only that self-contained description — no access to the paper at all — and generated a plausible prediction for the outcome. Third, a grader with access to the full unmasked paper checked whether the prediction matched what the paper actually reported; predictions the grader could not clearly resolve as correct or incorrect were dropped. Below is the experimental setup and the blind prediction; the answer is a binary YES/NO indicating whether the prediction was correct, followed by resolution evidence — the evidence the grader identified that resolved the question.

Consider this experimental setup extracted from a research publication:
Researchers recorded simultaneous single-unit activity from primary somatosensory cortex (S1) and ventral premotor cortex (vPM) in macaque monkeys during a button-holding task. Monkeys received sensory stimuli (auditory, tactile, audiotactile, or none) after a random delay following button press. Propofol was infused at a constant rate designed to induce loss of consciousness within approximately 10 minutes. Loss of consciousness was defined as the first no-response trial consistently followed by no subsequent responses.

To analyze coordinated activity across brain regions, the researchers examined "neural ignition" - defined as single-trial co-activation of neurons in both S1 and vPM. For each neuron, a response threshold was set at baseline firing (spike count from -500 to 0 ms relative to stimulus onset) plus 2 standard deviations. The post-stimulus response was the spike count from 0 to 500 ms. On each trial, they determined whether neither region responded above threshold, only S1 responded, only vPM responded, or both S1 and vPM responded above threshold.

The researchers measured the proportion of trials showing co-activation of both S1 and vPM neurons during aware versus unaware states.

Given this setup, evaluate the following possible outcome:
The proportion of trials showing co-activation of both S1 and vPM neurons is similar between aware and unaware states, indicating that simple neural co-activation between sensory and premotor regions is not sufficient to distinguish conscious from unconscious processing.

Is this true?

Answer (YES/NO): NO